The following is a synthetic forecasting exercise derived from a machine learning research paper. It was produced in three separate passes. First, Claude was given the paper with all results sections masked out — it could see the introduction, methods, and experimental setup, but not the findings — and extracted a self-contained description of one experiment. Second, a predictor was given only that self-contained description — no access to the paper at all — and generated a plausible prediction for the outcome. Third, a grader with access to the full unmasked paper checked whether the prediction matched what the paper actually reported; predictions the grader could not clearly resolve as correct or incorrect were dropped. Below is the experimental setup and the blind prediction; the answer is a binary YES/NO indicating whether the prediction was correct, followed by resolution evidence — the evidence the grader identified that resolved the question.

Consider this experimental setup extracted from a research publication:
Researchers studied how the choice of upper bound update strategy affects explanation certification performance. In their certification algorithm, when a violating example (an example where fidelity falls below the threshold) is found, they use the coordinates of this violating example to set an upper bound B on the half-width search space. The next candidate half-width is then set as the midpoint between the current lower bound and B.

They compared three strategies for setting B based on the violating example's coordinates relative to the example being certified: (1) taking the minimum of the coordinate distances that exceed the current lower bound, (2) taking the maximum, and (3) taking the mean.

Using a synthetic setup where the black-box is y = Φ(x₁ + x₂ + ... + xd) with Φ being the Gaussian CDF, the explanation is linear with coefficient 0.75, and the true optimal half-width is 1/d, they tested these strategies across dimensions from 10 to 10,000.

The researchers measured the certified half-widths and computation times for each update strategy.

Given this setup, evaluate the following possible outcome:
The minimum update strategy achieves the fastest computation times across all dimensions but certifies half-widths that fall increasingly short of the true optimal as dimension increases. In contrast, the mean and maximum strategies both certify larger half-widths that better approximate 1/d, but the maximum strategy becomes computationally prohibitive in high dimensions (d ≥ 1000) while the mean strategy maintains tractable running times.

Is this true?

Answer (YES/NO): NO